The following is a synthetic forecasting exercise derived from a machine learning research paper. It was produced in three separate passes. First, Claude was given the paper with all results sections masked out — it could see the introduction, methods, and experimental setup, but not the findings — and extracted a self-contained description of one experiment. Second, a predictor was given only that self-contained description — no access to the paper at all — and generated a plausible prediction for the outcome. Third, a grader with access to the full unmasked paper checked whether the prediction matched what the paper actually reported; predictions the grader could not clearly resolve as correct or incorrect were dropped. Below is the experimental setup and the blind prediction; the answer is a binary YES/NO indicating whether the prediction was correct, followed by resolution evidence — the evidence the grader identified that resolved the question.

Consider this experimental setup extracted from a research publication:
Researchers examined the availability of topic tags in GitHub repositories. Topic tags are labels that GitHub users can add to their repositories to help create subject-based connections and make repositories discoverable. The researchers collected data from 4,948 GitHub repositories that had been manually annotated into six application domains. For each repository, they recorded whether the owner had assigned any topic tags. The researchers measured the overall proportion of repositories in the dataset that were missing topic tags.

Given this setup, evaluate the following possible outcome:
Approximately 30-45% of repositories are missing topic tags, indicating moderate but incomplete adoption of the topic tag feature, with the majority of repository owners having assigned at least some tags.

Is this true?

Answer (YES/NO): NO